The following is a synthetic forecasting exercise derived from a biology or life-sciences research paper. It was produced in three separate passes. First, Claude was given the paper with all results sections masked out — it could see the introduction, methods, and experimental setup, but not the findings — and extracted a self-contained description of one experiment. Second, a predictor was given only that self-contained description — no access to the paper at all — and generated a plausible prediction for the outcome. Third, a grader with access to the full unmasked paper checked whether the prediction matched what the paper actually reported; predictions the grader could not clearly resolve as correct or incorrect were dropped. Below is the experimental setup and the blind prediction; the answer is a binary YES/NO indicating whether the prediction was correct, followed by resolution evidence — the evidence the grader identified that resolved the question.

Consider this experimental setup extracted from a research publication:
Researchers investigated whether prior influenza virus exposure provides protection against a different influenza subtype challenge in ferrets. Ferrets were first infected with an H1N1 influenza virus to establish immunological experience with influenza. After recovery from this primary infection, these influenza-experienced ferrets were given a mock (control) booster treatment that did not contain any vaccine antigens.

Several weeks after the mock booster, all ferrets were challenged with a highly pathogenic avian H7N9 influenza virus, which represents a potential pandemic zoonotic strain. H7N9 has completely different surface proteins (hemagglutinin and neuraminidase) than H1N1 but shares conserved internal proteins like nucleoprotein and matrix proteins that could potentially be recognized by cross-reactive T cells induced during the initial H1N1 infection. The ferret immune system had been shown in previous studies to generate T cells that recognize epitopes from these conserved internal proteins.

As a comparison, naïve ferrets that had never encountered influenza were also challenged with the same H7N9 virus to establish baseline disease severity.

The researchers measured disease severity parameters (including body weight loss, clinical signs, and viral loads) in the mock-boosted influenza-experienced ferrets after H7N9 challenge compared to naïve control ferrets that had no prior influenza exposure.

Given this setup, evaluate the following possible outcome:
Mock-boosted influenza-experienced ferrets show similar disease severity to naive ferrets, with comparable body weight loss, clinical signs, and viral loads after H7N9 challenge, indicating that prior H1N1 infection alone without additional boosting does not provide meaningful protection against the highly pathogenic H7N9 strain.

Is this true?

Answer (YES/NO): NO